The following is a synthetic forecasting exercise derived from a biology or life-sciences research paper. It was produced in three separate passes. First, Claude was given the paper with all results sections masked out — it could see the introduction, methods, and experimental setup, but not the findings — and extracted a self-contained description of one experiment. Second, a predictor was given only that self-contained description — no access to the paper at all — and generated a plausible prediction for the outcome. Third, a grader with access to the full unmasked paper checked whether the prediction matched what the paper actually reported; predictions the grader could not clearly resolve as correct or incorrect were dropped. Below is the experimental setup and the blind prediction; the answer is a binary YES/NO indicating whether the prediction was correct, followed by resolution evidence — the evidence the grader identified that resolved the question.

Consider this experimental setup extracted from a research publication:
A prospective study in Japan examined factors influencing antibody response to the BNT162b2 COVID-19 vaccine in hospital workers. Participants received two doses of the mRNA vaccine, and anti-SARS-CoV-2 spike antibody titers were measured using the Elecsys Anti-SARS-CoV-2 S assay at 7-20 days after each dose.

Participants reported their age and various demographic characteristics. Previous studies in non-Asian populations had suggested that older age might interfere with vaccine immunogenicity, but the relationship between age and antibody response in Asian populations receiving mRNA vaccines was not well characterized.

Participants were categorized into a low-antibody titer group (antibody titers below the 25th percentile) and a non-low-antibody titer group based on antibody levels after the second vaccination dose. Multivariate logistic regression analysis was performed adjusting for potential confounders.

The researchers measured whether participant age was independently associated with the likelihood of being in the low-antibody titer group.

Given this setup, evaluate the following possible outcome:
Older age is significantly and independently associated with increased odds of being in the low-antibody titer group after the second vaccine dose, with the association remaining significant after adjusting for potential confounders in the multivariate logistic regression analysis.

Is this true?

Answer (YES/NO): YES